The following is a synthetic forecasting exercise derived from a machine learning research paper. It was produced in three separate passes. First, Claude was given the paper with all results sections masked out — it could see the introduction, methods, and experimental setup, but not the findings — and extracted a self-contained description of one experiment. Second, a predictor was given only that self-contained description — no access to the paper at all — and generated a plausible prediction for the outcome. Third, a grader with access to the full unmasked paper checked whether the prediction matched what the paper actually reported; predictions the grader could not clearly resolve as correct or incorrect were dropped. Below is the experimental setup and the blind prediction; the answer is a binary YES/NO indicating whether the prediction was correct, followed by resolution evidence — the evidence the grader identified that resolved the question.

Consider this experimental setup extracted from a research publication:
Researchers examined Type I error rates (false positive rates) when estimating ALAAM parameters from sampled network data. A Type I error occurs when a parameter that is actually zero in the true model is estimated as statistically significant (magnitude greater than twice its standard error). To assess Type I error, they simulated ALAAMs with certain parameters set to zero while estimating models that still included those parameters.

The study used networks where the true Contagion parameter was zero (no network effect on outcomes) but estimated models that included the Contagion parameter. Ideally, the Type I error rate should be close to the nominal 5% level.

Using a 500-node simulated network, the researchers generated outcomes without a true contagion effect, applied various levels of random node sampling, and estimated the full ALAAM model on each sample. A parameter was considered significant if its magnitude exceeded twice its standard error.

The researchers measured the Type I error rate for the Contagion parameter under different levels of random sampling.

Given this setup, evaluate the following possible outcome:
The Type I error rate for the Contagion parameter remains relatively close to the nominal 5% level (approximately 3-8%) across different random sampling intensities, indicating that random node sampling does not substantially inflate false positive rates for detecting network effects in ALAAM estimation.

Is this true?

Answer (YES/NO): YES